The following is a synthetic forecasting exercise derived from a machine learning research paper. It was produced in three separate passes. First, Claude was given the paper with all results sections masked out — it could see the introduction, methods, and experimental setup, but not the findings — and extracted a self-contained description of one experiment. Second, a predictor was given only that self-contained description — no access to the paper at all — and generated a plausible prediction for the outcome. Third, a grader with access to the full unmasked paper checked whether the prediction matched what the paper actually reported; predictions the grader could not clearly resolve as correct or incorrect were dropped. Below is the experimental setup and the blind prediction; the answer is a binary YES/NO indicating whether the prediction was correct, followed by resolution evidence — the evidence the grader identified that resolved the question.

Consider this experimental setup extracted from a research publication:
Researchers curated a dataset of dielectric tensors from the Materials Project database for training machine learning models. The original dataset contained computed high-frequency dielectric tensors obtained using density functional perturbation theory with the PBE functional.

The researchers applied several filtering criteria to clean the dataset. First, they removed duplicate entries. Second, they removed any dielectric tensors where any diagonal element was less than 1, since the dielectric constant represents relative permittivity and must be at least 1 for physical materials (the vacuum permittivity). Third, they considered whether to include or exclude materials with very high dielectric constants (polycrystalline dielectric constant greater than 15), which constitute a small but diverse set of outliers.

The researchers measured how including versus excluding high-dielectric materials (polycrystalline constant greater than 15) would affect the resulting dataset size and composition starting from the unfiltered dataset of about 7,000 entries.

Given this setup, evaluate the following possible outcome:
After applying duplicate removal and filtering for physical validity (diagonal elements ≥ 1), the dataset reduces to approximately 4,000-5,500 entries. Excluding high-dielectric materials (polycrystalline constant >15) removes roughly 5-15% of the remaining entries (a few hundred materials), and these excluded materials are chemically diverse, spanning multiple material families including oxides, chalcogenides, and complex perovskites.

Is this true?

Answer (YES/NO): NO